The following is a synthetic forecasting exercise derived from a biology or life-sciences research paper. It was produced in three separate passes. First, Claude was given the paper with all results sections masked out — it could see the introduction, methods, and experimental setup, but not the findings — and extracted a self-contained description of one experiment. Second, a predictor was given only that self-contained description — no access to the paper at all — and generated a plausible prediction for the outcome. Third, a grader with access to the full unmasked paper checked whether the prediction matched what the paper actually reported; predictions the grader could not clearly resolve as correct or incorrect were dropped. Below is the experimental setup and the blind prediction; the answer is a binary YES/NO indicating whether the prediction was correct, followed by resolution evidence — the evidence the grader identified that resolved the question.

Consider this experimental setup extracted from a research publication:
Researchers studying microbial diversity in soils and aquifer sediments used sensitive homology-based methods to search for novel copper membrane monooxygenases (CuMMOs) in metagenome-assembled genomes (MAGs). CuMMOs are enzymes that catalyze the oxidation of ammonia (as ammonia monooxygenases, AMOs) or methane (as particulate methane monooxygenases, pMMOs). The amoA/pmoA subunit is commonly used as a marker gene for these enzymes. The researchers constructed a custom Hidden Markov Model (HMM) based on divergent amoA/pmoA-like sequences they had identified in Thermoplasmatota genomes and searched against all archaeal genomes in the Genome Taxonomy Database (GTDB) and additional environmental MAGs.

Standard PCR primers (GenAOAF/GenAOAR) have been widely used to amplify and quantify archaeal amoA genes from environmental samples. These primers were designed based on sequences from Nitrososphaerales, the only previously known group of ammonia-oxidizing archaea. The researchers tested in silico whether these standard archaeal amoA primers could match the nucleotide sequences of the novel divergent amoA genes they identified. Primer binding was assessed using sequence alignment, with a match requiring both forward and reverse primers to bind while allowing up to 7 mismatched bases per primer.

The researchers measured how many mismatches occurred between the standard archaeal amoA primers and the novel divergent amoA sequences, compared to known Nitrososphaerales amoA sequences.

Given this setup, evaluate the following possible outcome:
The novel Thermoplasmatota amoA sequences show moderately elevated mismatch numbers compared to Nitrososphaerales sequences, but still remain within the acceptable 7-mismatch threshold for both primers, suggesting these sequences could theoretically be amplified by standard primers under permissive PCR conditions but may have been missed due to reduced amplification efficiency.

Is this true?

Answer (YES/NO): NO